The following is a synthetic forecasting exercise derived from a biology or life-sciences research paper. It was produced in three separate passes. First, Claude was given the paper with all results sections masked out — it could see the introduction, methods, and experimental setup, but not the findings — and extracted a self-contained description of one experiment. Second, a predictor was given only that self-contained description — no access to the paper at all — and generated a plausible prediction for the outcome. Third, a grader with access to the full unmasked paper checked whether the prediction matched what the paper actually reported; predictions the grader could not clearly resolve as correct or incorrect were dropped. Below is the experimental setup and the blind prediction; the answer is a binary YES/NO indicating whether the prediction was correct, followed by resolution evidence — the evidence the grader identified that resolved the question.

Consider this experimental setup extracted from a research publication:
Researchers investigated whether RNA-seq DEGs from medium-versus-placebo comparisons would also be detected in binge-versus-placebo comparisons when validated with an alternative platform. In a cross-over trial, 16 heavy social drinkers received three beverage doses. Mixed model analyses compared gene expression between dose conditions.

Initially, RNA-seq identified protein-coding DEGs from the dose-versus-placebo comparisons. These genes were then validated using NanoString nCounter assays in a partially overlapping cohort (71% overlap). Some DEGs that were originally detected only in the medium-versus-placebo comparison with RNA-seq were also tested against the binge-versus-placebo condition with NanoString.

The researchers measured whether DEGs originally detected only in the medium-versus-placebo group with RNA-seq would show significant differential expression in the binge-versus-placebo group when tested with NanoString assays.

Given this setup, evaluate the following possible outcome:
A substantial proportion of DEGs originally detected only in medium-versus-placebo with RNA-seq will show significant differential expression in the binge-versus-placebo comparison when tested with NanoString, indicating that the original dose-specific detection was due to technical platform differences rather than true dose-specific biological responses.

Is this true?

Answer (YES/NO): YES